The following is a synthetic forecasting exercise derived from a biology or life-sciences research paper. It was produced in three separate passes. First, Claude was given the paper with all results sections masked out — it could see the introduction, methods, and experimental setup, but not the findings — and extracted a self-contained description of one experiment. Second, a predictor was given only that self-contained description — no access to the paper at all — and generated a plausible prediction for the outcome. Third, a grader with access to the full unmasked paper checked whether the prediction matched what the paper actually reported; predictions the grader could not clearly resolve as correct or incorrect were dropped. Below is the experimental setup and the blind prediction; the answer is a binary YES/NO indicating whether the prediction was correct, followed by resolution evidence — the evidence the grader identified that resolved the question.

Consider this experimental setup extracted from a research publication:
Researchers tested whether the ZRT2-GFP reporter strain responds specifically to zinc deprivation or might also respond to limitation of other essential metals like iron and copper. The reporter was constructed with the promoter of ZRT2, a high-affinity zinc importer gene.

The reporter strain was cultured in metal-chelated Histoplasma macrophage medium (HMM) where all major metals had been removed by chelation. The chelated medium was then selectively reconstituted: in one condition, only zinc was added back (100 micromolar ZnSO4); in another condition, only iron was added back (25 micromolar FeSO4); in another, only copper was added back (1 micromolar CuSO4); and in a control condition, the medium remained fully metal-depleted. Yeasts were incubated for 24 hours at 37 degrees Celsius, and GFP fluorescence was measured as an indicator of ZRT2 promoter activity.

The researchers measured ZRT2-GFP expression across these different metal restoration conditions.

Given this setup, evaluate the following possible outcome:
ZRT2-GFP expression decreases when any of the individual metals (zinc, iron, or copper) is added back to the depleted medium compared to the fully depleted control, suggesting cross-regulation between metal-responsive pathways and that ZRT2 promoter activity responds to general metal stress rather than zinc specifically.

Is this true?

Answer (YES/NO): NO